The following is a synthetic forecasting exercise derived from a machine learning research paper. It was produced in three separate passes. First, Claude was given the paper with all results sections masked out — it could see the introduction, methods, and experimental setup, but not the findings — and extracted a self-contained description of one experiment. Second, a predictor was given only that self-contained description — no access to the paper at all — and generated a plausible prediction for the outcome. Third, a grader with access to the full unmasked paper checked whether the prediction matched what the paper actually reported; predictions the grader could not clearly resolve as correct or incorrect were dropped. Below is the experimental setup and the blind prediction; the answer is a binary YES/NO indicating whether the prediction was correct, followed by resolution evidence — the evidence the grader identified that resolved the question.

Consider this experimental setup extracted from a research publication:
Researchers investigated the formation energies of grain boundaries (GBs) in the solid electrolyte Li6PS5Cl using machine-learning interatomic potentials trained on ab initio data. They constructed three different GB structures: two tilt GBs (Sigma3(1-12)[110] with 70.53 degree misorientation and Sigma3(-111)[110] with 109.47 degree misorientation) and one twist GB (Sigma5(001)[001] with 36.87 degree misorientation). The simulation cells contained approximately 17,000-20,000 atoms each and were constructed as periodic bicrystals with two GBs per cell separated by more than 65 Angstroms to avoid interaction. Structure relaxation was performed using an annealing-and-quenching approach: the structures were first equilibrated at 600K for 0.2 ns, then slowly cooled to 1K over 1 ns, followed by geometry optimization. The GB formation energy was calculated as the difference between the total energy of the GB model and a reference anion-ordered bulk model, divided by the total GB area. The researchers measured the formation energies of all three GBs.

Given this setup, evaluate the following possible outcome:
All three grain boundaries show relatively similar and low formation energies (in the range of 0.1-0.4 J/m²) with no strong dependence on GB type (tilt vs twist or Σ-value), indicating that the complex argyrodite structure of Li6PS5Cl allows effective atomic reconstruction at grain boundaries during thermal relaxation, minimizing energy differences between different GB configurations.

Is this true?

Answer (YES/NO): NO